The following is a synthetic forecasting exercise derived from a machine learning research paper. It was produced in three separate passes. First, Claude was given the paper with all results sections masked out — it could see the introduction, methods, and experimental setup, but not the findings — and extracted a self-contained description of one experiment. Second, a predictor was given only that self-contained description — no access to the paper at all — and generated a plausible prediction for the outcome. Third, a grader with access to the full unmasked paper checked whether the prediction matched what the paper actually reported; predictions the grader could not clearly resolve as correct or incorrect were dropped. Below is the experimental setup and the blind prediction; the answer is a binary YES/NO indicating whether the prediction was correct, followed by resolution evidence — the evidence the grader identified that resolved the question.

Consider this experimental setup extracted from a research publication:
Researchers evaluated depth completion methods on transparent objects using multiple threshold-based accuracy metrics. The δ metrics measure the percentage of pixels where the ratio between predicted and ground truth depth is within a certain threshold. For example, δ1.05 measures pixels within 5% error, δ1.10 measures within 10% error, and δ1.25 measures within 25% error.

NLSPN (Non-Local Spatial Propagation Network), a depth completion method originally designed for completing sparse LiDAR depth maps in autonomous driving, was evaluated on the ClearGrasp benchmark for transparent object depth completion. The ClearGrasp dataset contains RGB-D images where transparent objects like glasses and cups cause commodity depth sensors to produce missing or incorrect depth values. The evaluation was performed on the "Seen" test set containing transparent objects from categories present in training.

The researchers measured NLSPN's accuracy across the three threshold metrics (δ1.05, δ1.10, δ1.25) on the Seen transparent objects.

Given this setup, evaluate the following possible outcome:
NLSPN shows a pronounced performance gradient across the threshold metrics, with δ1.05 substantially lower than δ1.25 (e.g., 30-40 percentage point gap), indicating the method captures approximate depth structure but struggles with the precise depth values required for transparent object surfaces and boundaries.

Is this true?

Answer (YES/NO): NO